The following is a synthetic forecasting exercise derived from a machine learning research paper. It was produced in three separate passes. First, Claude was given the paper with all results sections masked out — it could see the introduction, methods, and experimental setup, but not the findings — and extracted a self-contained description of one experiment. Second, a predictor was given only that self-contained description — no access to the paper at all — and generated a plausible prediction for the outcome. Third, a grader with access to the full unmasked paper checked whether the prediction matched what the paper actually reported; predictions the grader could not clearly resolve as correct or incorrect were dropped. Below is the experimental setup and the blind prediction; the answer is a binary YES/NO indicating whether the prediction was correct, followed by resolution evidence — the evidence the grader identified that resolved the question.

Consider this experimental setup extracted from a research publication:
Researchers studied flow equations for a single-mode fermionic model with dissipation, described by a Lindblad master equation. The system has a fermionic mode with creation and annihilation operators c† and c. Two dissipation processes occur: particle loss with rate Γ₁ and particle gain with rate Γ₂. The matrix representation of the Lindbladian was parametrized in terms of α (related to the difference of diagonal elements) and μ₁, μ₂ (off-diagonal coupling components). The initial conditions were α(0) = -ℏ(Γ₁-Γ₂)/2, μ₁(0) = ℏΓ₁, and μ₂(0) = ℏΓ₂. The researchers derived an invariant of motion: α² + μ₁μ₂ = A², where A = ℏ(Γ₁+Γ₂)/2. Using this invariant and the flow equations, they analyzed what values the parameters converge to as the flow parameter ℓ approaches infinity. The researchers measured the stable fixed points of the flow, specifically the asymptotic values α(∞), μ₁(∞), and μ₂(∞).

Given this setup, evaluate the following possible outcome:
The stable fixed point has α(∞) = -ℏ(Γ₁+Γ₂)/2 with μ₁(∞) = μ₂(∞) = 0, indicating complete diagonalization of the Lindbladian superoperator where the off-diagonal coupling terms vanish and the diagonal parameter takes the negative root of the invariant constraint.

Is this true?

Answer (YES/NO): NO